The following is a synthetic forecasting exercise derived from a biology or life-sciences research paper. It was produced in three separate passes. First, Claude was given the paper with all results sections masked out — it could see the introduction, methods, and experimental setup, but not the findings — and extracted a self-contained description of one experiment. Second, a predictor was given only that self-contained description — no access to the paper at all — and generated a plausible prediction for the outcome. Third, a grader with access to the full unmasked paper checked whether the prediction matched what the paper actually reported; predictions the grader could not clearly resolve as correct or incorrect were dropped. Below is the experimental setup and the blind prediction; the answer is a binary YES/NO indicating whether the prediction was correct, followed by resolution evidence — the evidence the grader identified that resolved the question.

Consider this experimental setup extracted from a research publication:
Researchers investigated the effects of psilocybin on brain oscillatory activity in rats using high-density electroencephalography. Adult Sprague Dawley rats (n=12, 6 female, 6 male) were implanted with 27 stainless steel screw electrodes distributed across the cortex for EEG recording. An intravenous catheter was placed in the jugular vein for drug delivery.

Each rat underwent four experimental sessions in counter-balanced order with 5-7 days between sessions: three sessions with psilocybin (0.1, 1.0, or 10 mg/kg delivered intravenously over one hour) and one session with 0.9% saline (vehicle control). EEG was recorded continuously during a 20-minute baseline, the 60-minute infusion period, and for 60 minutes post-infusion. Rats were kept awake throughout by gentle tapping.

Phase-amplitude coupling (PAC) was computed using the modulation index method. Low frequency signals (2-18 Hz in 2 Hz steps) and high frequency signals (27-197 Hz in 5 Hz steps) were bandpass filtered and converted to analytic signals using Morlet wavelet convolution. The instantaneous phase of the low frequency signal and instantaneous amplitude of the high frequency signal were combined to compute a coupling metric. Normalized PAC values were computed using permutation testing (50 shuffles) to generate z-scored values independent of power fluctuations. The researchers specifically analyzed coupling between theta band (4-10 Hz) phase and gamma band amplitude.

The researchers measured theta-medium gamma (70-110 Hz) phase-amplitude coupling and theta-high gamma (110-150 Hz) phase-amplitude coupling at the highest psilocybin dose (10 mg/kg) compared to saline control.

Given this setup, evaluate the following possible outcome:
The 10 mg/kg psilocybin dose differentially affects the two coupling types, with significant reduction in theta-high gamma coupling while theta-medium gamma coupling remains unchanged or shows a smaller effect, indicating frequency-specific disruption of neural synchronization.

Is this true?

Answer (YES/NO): NO